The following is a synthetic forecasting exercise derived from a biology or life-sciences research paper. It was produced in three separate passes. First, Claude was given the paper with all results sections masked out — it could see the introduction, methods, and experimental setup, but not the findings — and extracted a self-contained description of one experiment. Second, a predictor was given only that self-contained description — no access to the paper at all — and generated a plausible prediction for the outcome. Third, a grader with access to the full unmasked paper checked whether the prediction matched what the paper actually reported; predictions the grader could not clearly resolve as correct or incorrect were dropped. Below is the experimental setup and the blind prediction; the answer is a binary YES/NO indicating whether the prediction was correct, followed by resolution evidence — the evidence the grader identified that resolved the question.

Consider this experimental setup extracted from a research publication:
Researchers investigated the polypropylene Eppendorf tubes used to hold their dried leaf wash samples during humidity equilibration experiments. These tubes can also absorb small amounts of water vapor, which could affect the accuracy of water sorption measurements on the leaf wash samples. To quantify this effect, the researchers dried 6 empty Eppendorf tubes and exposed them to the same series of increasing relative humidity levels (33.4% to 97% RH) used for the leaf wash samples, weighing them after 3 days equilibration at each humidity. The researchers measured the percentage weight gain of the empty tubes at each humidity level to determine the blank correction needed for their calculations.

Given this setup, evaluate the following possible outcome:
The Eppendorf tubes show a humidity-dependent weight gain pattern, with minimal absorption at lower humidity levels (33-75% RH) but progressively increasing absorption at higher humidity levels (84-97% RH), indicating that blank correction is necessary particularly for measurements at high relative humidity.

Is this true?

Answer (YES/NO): YES